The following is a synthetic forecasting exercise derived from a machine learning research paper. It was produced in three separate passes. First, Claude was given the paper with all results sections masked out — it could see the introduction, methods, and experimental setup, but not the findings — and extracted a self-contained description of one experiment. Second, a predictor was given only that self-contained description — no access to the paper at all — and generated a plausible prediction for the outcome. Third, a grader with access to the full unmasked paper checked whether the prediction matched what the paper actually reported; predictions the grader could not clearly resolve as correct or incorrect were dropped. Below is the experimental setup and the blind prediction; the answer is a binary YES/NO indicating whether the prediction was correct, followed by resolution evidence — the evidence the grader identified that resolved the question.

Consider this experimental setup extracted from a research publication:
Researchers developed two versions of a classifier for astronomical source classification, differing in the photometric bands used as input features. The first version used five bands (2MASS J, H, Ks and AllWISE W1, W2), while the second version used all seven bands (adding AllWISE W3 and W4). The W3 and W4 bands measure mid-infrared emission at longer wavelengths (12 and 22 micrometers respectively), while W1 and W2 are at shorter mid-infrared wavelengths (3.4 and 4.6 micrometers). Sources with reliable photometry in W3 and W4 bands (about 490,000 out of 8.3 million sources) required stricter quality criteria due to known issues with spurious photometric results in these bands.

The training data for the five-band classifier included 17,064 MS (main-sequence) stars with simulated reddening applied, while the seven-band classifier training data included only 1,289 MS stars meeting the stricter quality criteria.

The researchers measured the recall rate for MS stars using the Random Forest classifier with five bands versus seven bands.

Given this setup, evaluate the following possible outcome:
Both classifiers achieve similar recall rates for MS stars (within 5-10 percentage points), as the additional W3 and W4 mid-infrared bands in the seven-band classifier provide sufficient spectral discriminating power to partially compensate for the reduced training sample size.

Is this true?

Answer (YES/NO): NO